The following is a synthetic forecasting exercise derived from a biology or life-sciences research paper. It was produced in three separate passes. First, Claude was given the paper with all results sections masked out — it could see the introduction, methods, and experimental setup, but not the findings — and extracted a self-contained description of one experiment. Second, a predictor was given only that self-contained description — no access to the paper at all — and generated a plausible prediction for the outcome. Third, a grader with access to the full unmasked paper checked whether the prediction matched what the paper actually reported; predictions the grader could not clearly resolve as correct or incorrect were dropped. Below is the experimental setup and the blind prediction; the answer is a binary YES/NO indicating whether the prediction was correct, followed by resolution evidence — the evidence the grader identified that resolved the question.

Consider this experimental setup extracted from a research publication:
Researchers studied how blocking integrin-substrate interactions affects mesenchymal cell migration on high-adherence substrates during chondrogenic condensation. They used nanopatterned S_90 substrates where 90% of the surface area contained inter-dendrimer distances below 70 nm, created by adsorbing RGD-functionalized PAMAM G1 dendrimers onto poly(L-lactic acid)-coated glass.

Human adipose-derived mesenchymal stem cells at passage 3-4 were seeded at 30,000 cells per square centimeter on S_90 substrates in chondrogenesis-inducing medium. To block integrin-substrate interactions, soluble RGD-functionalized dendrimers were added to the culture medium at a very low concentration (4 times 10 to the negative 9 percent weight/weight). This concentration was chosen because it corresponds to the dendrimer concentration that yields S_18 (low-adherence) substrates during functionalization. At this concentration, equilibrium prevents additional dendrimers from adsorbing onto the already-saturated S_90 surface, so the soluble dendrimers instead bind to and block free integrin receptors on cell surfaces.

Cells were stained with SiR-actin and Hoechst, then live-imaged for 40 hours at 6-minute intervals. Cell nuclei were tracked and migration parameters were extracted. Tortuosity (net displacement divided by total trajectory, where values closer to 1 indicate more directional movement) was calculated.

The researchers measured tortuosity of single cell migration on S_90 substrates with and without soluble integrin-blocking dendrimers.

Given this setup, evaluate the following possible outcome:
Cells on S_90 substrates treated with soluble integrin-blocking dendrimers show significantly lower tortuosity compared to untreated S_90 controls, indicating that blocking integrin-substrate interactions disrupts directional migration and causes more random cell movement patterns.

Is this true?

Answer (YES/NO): YES